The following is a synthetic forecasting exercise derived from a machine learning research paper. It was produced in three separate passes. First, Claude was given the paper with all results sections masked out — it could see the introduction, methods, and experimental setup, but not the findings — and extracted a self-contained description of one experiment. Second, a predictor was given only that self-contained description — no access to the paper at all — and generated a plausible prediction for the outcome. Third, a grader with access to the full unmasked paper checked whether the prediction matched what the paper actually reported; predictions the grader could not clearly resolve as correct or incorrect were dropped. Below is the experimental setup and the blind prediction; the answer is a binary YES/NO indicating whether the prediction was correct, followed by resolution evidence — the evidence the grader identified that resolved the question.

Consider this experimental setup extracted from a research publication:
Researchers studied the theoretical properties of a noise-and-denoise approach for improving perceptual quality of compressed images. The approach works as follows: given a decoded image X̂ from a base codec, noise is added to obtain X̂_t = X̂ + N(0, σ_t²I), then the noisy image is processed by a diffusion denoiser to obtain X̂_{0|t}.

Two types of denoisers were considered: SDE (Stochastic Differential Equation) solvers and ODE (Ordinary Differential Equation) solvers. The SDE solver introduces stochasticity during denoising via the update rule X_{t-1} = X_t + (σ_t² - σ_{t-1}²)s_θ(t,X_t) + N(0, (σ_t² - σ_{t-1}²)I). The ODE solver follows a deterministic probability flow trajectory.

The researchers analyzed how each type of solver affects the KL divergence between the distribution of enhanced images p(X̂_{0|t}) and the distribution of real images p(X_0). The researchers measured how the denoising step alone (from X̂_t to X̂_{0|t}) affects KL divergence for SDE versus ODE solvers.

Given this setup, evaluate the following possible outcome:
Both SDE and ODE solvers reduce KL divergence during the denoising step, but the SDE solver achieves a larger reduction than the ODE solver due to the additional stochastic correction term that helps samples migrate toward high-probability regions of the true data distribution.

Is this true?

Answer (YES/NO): NO